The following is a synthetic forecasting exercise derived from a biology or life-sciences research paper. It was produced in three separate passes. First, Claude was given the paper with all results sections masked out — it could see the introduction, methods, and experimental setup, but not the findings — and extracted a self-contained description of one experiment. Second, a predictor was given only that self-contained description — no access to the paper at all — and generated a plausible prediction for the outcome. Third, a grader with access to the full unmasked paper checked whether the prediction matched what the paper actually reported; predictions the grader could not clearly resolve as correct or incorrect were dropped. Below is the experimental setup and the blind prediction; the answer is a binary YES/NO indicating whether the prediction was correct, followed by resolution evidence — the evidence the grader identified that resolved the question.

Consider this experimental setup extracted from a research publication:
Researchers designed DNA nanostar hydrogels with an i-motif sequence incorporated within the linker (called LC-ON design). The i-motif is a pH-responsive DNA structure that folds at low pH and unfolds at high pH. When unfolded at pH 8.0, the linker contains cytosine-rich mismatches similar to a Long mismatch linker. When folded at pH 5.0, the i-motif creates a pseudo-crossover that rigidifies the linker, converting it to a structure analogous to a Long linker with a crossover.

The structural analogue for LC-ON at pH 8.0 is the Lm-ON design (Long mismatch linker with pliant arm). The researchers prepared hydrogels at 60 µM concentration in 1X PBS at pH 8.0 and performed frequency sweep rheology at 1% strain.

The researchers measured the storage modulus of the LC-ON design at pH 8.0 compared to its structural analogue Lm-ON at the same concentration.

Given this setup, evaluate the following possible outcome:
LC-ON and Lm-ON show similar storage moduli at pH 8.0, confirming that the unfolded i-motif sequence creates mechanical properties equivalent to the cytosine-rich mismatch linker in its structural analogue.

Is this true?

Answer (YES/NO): NO